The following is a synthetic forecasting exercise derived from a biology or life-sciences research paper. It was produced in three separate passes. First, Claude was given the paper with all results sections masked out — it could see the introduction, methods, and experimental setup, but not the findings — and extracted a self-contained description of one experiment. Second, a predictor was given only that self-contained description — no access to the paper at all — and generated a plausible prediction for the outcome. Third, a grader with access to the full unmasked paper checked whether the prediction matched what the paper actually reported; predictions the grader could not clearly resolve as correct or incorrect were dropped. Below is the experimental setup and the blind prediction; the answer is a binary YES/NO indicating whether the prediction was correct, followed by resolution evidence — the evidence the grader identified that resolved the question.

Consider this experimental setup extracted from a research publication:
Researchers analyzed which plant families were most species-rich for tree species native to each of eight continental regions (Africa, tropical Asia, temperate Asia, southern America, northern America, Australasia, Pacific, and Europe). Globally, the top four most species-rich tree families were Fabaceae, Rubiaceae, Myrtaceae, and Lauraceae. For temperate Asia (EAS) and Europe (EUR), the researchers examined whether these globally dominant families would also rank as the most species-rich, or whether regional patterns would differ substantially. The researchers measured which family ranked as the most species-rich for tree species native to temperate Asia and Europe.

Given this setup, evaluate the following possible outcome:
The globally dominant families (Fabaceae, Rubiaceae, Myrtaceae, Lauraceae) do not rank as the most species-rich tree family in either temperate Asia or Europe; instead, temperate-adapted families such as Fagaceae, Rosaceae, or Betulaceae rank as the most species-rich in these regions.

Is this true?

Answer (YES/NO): YES